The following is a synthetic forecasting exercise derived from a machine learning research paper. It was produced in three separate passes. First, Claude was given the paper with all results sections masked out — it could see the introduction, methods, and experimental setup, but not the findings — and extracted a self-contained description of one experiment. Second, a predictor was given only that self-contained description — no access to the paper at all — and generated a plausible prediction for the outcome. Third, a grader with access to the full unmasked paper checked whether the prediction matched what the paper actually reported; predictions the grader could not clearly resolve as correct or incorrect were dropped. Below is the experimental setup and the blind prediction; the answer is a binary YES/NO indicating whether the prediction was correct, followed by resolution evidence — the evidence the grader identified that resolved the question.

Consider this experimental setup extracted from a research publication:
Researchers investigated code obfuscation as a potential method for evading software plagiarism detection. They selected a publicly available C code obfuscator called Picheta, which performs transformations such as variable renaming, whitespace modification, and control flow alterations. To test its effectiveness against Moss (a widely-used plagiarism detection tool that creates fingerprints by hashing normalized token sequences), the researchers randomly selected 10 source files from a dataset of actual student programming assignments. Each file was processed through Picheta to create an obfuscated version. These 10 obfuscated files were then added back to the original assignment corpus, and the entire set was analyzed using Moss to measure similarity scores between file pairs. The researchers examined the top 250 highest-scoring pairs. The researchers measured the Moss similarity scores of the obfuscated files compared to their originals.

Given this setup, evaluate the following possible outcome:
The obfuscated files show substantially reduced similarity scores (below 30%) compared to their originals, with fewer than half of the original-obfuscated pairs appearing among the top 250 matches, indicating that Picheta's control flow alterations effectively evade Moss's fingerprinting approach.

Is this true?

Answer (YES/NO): NO